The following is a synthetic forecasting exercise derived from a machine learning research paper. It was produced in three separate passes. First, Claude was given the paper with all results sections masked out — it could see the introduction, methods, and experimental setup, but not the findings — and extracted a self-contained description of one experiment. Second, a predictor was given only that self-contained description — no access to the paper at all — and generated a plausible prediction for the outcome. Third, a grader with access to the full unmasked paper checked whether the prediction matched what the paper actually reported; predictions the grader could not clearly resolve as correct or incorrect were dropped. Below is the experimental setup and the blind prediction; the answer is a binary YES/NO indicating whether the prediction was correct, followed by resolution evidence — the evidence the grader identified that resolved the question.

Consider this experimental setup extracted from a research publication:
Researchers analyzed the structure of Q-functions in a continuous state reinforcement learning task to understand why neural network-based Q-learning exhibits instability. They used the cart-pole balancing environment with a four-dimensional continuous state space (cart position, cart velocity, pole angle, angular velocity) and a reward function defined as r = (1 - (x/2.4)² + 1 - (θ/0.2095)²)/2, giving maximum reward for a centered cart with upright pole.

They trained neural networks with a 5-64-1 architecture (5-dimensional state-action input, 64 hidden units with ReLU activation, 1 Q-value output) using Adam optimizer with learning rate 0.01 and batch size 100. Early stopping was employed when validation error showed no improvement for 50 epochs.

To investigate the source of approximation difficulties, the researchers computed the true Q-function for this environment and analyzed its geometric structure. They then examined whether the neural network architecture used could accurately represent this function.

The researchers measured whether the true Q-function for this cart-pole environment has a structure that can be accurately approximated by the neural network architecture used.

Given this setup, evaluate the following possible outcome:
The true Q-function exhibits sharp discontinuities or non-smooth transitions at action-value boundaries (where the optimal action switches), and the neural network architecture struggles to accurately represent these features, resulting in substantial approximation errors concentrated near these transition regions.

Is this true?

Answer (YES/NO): NO